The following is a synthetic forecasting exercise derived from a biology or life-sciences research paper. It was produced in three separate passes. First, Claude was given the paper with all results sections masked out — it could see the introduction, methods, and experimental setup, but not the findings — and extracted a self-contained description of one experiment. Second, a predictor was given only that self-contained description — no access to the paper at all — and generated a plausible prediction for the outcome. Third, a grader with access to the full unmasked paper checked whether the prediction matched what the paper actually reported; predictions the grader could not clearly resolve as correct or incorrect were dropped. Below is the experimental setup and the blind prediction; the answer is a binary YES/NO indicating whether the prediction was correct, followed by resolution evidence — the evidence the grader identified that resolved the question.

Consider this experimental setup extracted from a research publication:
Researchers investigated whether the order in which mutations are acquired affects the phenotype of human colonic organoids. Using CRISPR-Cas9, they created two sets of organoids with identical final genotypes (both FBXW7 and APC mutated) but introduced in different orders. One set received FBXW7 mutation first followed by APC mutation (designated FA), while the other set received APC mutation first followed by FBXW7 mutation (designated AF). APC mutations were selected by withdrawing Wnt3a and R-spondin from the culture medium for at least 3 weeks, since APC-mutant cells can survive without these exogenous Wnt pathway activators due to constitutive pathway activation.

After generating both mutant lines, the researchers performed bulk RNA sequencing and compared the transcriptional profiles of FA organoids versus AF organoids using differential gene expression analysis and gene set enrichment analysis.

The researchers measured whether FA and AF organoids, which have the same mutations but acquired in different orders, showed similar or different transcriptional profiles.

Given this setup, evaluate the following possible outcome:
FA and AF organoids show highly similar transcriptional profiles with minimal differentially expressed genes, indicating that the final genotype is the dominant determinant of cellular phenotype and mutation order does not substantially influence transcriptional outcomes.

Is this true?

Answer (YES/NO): NO